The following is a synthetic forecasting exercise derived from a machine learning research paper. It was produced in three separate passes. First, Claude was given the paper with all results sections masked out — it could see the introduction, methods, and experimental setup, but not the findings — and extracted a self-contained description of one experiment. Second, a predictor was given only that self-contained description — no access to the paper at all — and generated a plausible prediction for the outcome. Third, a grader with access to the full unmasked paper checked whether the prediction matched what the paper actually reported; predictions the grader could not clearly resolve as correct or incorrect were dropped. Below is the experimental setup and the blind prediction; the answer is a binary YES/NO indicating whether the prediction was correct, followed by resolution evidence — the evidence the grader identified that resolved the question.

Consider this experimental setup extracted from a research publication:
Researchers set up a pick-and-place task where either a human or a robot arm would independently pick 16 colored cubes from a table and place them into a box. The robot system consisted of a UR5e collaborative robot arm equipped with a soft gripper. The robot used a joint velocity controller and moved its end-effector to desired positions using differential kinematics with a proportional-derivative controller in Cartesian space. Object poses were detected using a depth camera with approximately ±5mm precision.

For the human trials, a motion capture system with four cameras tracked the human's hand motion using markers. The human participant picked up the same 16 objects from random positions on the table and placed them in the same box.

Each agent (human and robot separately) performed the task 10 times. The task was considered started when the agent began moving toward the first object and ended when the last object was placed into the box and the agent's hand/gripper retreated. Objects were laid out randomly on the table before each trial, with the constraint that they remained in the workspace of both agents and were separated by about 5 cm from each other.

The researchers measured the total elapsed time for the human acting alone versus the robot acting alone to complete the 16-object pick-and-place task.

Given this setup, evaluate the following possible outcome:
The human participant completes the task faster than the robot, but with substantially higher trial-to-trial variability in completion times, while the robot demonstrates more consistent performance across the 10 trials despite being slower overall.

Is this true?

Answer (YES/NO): YES